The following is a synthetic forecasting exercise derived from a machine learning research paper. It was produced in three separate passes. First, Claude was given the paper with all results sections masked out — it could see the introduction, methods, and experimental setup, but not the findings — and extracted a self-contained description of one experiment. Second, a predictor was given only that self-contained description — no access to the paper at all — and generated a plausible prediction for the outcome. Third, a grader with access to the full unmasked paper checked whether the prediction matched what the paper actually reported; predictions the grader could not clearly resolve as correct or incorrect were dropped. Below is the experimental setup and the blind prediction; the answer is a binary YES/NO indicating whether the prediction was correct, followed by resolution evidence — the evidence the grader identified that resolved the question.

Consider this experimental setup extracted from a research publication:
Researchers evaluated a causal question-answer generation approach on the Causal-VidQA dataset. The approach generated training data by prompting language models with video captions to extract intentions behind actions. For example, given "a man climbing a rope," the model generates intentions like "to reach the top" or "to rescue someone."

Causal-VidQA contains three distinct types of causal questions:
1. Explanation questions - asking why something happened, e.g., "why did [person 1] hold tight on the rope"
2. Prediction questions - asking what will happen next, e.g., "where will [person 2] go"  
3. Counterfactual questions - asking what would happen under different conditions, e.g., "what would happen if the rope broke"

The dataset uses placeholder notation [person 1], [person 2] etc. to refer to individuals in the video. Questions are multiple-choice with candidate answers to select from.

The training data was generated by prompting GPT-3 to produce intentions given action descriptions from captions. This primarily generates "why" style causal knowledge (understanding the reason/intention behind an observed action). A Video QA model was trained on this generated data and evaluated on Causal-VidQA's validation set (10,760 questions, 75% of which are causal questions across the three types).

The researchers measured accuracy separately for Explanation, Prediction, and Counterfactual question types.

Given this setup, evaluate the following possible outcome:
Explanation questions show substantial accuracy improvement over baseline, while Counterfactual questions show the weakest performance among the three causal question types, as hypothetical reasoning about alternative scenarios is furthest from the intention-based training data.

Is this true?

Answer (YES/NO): NO